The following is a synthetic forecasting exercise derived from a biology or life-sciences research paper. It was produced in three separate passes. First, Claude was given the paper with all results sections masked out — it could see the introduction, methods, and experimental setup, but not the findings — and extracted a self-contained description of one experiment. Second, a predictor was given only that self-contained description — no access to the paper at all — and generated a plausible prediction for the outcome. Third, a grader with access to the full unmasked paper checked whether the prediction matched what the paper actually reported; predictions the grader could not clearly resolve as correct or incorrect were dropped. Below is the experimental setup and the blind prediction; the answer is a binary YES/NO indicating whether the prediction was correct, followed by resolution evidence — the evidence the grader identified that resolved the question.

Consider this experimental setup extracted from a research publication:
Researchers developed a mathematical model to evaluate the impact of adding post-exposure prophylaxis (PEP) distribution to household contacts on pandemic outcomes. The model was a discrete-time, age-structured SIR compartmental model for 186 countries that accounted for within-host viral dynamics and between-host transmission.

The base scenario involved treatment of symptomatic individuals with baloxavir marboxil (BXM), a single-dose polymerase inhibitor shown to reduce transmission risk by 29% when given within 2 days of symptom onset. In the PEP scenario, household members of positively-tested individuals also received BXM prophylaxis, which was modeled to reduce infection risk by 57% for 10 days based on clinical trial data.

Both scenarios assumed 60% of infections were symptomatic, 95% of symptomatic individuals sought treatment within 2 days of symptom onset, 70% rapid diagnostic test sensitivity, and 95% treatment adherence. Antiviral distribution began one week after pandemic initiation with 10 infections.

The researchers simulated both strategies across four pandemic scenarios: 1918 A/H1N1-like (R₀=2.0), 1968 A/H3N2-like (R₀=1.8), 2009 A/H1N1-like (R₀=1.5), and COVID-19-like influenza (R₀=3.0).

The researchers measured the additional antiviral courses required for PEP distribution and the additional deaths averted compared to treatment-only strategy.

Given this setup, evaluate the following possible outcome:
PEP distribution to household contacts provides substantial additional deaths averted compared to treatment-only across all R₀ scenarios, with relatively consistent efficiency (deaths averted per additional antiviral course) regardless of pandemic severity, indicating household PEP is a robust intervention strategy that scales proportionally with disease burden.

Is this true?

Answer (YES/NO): NO